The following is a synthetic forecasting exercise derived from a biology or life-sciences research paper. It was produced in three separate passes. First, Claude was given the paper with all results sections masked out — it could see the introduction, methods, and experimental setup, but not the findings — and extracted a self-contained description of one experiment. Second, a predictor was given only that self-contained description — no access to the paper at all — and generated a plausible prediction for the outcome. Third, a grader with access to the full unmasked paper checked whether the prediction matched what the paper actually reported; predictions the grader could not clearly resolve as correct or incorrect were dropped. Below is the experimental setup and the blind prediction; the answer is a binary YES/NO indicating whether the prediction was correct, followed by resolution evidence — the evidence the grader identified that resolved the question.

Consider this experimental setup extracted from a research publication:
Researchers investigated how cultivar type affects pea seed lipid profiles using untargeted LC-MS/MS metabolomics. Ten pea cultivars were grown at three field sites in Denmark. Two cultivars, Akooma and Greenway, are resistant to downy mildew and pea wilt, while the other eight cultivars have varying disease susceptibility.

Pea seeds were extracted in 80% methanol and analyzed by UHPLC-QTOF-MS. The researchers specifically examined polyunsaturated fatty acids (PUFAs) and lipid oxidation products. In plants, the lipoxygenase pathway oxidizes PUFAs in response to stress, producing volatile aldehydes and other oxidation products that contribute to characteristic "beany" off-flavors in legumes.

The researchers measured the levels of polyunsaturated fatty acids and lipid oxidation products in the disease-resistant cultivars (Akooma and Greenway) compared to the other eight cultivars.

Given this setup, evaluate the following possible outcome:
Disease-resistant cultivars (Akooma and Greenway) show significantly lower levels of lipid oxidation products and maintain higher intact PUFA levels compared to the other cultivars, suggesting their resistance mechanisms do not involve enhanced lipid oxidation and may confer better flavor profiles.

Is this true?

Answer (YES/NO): NO